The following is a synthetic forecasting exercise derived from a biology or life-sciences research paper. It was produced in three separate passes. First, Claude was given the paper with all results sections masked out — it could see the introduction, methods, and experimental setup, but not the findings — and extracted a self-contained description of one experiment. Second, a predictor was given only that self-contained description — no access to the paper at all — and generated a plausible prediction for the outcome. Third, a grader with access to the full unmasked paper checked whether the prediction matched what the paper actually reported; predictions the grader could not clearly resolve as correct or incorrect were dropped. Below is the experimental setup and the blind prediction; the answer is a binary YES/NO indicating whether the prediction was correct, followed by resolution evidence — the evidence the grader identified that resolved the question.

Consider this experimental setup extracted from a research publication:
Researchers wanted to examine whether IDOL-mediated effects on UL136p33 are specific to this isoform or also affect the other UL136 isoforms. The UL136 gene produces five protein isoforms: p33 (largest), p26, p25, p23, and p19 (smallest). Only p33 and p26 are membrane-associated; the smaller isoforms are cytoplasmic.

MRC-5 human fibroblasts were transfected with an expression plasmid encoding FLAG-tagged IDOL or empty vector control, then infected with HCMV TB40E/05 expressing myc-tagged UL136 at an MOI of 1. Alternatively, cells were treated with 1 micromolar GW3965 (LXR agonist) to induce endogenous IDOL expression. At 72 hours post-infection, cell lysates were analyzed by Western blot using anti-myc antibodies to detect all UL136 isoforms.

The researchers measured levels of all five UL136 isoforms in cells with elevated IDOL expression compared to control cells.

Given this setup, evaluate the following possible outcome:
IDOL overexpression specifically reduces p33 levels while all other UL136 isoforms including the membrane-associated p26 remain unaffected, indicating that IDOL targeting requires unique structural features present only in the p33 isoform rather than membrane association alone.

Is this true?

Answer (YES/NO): YES